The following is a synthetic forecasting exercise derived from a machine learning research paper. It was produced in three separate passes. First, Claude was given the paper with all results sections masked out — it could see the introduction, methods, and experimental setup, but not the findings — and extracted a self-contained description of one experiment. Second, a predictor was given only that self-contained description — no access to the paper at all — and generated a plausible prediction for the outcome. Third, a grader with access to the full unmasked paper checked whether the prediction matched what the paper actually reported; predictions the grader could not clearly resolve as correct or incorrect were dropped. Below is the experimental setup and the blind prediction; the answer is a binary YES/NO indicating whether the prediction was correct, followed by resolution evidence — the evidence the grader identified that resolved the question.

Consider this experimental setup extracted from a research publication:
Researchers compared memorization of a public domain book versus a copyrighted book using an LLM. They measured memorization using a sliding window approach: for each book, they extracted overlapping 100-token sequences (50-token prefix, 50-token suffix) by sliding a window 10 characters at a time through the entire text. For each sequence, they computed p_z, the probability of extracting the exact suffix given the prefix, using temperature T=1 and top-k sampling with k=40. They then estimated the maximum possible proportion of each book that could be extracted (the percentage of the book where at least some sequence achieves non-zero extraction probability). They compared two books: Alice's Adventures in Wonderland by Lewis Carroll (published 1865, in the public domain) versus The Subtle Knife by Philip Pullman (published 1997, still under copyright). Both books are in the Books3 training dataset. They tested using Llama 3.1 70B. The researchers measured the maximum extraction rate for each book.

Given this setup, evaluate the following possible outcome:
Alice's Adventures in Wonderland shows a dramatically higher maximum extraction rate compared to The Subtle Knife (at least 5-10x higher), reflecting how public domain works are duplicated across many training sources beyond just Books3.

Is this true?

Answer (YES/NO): YES